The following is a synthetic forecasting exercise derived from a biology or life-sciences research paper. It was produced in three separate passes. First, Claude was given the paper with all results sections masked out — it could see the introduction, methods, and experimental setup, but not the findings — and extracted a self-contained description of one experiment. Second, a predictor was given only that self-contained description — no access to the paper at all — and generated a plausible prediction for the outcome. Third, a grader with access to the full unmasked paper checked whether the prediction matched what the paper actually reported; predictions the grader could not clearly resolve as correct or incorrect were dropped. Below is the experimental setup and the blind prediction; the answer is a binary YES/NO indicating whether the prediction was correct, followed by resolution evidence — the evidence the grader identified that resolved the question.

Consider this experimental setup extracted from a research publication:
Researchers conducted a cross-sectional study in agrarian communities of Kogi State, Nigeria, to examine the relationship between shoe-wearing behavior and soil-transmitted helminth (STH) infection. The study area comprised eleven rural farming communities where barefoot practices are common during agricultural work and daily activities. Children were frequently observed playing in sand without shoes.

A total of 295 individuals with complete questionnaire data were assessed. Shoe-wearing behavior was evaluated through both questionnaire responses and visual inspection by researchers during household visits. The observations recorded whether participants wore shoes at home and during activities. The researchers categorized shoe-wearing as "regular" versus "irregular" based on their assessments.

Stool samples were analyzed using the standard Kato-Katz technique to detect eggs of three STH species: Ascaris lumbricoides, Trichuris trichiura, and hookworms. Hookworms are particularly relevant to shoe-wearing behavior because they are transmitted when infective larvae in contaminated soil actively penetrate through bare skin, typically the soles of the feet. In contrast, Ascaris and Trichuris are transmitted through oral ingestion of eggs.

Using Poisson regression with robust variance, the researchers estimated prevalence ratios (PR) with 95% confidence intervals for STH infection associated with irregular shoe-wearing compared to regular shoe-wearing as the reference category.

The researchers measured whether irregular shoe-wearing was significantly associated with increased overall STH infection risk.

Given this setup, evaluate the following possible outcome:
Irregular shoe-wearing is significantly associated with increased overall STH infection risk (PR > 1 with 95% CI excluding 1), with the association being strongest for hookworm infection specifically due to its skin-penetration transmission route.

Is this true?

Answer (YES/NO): NO